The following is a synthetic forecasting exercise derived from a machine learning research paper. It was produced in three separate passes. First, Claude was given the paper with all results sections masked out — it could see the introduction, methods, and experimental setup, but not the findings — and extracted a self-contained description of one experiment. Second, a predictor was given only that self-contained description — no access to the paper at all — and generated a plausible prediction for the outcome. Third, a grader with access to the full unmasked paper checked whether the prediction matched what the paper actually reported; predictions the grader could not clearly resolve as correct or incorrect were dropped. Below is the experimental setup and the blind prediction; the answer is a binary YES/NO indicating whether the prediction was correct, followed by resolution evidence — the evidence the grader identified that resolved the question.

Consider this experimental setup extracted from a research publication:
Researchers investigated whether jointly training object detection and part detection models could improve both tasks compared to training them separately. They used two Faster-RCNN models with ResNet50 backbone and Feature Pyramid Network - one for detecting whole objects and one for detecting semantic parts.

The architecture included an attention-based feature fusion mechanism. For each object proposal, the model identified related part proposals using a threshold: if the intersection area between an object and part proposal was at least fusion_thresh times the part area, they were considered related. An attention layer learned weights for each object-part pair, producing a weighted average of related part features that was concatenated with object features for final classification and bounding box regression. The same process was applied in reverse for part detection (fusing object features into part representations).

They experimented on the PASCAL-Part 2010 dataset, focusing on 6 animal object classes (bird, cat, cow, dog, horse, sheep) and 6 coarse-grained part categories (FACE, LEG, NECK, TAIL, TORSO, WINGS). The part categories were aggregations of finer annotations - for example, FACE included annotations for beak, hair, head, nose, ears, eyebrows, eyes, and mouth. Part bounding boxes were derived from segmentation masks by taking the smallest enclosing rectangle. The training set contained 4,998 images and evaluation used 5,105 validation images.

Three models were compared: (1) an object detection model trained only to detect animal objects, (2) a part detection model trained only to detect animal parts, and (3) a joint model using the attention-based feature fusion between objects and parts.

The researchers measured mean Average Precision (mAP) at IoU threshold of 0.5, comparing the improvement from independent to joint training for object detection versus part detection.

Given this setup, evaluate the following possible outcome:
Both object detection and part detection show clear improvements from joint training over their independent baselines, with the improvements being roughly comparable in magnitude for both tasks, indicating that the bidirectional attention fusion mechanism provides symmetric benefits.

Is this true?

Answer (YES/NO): NO